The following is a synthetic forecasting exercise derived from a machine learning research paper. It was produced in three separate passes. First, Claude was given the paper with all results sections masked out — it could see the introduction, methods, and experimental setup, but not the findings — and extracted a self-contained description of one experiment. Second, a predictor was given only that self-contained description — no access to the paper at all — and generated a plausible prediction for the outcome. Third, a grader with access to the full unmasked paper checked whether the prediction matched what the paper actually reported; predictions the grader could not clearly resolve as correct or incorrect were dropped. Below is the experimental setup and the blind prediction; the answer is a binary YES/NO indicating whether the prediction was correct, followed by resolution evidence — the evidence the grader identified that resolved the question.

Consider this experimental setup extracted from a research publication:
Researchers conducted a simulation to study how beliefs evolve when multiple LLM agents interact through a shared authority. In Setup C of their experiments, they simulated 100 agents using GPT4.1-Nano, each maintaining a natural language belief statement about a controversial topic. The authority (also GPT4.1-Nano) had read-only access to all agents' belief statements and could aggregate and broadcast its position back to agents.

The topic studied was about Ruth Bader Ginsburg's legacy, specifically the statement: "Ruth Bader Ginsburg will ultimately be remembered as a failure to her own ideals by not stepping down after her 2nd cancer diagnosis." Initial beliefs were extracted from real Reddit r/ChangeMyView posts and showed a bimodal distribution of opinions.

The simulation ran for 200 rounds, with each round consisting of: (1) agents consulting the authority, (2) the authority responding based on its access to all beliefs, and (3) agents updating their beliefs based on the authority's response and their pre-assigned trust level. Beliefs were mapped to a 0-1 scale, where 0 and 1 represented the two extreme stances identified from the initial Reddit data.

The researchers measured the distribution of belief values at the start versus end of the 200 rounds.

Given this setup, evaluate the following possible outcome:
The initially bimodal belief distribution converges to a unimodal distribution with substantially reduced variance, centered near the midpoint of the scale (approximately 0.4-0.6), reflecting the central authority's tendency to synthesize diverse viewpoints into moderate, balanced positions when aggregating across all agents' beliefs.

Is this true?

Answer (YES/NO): NO